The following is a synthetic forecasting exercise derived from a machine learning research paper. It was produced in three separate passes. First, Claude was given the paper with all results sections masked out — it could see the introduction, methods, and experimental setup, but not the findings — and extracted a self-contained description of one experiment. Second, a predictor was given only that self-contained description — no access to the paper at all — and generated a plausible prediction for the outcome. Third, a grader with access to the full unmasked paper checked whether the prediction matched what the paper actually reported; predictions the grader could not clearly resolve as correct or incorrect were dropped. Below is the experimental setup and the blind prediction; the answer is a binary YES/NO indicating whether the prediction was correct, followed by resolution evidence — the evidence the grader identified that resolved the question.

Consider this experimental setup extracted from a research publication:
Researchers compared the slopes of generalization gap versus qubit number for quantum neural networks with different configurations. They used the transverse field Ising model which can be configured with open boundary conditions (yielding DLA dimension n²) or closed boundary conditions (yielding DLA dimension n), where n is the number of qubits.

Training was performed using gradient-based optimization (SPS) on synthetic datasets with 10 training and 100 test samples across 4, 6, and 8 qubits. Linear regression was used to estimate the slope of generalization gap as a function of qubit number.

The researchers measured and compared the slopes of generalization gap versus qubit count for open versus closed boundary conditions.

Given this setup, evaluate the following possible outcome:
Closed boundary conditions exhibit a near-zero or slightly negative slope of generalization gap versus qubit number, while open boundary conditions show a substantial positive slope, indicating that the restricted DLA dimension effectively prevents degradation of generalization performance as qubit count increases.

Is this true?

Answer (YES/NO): NO